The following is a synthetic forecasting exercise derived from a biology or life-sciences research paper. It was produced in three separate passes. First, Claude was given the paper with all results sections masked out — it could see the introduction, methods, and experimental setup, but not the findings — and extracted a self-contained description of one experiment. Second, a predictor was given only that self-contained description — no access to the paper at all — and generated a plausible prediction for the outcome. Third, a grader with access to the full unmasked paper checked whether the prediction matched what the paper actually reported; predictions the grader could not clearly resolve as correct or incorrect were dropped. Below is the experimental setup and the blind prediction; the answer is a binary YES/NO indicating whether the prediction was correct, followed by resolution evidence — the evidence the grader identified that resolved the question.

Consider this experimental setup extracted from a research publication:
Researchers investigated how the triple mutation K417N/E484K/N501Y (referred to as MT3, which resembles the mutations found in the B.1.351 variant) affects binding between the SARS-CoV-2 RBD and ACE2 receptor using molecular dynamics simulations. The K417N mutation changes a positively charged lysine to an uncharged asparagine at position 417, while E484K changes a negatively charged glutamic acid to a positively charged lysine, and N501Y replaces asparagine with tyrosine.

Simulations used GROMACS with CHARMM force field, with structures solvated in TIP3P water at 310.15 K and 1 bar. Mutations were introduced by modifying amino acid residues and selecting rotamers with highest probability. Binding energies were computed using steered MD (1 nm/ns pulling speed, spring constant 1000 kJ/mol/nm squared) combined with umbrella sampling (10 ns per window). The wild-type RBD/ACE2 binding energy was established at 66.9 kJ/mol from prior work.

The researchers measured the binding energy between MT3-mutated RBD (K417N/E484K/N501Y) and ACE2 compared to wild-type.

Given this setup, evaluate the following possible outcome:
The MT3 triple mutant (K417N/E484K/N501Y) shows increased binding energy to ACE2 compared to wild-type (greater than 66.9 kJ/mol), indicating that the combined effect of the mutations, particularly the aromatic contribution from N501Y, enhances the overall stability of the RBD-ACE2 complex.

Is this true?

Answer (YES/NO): NO